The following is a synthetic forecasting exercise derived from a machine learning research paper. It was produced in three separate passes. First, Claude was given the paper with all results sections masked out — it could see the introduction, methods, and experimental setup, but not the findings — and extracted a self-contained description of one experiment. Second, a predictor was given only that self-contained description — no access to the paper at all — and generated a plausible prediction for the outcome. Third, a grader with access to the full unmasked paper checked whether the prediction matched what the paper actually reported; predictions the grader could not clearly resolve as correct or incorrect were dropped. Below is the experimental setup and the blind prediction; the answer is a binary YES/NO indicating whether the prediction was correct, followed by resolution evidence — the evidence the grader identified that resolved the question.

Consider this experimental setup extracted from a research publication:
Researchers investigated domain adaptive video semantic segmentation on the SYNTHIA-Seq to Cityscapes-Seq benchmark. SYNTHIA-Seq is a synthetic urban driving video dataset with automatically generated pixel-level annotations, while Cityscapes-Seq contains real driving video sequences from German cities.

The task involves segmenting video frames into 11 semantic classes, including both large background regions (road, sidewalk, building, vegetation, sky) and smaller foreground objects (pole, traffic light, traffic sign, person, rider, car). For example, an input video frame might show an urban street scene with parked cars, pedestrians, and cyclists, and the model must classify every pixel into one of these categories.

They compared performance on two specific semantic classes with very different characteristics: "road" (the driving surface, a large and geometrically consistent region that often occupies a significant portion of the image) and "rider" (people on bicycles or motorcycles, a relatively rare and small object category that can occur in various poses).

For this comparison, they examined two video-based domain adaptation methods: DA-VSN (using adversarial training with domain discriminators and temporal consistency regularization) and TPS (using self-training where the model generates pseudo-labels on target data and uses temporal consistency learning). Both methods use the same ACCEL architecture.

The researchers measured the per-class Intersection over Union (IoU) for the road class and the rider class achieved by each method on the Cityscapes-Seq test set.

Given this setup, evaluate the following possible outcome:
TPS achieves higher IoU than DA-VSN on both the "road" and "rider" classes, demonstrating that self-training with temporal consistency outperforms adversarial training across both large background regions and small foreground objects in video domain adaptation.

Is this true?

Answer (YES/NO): YES